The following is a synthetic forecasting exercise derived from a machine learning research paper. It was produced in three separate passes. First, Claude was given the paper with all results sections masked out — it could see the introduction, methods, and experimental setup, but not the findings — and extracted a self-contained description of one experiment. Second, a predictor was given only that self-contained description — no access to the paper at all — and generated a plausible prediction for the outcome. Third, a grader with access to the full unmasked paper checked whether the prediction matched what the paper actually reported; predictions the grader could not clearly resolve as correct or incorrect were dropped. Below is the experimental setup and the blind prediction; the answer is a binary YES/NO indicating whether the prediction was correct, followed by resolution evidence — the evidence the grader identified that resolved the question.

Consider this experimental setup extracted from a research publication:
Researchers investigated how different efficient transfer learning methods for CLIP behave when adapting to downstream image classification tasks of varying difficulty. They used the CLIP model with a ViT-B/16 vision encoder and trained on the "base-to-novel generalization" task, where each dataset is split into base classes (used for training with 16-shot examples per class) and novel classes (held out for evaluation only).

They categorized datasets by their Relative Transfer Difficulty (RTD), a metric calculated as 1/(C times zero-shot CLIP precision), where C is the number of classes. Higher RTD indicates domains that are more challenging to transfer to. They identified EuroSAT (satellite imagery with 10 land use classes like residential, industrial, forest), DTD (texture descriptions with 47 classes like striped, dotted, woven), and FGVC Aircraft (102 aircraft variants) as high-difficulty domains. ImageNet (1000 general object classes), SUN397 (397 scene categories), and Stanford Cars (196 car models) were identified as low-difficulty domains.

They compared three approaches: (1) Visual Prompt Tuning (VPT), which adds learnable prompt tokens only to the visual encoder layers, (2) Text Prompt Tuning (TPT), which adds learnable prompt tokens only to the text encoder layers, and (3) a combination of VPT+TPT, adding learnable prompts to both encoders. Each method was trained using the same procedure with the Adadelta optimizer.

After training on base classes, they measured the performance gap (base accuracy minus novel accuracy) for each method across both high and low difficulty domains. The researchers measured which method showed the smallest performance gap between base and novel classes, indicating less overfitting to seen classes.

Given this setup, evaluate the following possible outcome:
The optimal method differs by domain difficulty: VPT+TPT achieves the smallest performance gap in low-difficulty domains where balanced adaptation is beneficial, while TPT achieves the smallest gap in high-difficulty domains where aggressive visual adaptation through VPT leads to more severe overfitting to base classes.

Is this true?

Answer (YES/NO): NO